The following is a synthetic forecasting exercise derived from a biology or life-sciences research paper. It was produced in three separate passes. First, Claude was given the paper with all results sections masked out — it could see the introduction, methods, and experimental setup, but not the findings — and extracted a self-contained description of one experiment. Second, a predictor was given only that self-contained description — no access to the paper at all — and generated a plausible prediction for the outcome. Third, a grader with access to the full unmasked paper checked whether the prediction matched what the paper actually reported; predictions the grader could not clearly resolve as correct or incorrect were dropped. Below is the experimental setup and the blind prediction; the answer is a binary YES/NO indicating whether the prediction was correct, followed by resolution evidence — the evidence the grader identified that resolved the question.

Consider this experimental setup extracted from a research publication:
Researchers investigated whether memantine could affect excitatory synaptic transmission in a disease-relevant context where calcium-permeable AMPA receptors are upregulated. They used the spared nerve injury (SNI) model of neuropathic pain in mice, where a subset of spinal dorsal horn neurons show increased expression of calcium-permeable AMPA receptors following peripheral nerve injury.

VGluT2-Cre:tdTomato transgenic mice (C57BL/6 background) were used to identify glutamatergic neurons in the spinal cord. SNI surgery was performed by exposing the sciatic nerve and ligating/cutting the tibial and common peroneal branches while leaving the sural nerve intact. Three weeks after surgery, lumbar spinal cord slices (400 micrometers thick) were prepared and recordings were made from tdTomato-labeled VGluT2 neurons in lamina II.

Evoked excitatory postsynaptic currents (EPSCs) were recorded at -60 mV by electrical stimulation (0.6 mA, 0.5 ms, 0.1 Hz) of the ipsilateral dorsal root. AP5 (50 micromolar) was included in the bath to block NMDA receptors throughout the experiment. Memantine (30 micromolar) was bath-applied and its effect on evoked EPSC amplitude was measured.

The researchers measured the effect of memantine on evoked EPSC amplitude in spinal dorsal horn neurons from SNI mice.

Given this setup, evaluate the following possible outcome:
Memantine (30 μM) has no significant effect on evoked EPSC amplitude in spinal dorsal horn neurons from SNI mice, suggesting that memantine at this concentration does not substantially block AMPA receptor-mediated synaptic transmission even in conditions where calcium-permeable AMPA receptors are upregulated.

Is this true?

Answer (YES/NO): NO